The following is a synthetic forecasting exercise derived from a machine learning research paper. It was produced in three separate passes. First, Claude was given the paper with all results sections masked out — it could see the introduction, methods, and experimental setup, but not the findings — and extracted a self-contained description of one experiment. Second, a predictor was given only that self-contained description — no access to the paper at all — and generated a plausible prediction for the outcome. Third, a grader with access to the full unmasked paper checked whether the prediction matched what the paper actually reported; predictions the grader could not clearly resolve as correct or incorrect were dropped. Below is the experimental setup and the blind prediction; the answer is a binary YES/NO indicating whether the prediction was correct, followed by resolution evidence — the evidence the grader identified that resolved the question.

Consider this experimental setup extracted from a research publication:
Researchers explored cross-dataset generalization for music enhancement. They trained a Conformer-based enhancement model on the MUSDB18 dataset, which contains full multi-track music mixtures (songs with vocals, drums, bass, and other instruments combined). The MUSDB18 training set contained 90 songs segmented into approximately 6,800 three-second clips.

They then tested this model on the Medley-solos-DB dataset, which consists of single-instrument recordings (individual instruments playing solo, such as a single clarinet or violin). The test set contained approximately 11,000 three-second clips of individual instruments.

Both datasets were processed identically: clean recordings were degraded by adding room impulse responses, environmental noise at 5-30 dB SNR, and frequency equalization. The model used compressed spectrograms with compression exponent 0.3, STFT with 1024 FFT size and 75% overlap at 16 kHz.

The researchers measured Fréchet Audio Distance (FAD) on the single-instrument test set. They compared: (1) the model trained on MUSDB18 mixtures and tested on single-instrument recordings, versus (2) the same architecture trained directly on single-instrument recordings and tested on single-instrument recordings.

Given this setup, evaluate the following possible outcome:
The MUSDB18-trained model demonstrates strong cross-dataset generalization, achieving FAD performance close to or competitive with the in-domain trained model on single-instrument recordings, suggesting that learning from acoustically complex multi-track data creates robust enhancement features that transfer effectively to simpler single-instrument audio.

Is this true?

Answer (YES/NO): NO